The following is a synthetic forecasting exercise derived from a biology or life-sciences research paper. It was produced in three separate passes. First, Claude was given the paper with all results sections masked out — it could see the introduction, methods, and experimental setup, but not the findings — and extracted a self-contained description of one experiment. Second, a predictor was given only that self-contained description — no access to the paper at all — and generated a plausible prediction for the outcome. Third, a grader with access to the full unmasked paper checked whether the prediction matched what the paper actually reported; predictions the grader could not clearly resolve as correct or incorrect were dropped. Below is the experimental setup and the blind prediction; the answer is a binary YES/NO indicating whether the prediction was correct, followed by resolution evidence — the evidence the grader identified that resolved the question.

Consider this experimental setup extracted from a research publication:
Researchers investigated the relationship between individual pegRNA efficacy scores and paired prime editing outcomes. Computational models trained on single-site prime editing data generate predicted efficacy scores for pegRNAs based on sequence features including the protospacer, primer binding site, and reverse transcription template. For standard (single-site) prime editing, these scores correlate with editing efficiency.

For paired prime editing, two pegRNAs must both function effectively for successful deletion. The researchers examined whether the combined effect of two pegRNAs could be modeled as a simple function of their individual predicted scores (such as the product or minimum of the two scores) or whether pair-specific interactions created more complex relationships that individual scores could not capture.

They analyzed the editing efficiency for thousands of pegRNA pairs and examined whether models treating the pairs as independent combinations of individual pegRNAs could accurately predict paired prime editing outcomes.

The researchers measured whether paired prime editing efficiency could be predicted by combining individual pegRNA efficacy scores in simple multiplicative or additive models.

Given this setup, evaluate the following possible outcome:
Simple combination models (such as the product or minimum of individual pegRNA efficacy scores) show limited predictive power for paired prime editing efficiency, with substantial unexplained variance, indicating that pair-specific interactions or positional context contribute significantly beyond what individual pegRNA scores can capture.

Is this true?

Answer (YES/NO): YES